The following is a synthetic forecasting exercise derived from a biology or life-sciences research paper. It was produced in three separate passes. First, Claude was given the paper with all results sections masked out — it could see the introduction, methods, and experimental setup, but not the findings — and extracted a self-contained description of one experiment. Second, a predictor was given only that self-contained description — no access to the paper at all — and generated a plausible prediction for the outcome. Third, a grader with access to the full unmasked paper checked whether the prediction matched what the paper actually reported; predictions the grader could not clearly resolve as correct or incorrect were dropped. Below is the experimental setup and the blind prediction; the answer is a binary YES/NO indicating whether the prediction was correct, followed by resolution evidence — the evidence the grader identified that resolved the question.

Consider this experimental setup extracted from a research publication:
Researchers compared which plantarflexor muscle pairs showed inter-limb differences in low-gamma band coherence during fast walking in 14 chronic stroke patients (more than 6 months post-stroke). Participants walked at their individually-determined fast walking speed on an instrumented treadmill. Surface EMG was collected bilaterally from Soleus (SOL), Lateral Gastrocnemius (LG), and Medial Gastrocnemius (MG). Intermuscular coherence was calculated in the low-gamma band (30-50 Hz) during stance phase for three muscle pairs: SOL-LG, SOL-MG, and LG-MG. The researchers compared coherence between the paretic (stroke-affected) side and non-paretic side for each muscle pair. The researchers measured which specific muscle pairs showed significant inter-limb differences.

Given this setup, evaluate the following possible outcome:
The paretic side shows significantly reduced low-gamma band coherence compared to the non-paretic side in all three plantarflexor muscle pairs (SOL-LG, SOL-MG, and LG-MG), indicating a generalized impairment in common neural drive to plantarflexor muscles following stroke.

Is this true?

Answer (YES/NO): NO